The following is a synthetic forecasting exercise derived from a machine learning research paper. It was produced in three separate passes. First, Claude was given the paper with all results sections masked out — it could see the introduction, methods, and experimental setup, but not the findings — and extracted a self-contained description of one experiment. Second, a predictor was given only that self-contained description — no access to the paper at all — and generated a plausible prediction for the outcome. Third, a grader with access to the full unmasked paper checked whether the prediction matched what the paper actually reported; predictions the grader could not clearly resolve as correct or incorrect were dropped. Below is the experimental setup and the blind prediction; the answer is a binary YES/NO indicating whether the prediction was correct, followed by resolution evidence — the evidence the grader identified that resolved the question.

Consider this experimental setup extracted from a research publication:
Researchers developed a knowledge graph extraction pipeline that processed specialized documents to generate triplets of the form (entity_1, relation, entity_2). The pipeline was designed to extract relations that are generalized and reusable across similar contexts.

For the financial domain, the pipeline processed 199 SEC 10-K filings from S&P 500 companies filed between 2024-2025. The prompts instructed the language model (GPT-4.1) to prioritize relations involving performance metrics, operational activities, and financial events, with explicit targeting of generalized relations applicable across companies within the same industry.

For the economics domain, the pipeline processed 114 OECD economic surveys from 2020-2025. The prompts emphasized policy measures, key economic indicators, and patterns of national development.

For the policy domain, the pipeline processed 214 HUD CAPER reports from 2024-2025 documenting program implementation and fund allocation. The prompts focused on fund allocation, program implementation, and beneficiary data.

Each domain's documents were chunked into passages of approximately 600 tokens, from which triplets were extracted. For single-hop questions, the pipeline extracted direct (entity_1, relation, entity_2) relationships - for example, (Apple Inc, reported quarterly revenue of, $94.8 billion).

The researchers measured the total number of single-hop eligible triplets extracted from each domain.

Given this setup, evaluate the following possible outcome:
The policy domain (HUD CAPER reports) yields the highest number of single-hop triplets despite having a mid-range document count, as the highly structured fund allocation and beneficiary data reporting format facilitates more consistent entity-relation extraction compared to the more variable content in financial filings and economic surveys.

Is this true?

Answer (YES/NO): NO